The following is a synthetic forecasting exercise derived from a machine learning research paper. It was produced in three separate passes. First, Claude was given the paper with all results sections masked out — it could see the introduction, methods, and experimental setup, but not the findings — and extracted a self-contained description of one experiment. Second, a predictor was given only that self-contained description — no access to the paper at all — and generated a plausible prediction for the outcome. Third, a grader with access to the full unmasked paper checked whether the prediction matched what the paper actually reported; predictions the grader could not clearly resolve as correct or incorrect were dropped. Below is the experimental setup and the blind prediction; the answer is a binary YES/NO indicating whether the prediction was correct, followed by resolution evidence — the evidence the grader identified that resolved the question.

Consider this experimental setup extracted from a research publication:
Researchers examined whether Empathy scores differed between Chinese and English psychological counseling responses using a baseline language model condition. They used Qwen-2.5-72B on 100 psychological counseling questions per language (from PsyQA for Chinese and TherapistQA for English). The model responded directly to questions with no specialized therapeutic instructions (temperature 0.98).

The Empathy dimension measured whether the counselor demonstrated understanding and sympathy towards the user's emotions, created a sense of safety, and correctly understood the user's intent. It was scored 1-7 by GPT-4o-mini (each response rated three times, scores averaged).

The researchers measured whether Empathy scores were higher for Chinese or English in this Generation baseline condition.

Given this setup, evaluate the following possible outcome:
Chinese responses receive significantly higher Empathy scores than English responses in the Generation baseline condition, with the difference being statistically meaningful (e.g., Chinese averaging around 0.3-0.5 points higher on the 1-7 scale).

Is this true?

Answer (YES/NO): NO